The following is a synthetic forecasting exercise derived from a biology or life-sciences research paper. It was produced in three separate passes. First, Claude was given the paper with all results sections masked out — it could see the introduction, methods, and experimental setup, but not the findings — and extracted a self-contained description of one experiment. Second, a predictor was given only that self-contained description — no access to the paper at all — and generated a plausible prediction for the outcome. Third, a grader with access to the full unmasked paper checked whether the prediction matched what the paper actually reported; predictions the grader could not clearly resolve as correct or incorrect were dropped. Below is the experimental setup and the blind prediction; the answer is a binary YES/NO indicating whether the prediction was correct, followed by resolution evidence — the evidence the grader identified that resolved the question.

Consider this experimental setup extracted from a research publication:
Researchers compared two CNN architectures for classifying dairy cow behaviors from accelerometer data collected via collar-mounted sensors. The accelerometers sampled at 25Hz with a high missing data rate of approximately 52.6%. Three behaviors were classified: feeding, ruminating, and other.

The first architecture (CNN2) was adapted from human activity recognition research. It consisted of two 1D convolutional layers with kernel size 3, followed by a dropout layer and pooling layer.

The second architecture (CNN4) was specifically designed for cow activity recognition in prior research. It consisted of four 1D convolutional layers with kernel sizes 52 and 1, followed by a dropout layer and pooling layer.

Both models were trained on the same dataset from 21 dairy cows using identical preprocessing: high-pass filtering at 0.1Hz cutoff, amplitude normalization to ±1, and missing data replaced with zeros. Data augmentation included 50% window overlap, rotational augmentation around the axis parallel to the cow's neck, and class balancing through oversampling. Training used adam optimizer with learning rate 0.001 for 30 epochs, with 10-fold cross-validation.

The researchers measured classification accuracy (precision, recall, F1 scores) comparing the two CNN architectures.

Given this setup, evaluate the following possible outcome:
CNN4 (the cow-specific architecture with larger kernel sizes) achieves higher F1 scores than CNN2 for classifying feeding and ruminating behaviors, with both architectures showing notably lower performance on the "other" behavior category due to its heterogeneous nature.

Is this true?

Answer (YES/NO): NO